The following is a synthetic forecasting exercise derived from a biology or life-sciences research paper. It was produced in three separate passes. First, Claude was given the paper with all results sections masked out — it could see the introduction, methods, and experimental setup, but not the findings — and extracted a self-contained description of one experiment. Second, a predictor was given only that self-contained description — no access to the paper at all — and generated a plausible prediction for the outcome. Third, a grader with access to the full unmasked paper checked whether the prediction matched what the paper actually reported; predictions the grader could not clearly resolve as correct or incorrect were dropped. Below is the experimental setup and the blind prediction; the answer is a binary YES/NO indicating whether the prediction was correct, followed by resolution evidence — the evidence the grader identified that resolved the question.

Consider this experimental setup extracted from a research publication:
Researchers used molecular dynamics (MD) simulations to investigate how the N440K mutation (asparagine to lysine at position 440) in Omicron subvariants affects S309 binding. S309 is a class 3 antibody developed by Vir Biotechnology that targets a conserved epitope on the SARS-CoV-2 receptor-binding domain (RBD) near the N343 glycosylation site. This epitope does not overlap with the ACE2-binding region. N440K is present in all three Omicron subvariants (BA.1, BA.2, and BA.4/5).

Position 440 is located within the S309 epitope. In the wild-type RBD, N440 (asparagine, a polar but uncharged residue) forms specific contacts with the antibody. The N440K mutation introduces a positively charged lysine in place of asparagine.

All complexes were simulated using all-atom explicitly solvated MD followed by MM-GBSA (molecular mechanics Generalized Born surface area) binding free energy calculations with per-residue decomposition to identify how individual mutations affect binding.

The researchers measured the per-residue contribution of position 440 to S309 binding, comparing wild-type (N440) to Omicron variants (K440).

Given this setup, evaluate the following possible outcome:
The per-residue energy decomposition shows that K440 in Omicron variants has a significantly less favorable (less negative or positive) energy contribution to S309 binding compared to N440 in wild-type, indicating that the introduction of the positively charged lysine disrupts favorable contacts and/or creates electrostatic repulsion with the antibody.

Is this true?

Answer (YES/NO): YES